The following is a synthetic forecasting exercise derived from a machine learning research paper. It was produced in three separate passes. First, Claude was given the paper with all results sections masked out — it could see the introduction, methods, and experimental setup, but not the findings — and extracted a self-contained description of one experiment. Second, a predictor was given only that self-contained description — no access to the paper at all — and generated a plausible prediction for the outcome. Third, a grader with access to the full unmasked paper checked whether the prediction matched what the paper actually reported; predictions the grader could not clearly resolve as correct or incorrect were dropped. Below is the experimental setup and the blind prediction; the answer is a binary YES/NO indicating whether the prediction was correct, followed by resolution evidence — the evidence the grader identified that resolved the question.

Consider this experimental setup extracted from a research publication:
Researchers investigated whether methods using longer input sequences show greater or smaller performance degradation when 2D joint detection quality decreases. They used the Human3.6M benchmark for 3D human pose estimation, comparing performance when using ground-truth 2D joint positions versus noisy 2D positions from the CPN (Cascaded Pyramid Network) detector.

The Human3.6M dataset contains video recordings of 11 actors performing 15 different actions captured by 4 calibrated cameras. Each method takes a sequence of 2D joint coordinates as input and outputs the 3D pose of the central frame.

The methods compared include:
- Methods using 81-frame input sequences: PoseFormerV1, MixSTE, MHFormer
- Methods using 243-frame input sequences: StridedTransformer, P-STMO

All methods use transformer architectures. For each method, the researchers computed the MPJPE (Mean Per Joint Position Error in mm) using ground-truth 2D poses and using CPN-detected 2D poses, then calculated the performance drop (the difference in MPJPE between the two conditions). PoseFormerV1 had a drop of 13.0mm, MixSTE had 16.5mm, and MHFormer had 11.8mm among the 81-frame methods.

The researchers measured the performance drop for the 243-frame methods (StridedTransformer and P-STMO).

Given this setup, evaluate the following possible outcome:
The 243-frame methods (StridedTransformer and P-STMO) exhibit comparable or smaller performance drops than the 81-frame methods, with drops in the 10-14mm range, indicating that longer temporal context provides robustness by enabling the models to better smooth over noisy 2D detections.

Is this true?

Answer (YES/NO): NO